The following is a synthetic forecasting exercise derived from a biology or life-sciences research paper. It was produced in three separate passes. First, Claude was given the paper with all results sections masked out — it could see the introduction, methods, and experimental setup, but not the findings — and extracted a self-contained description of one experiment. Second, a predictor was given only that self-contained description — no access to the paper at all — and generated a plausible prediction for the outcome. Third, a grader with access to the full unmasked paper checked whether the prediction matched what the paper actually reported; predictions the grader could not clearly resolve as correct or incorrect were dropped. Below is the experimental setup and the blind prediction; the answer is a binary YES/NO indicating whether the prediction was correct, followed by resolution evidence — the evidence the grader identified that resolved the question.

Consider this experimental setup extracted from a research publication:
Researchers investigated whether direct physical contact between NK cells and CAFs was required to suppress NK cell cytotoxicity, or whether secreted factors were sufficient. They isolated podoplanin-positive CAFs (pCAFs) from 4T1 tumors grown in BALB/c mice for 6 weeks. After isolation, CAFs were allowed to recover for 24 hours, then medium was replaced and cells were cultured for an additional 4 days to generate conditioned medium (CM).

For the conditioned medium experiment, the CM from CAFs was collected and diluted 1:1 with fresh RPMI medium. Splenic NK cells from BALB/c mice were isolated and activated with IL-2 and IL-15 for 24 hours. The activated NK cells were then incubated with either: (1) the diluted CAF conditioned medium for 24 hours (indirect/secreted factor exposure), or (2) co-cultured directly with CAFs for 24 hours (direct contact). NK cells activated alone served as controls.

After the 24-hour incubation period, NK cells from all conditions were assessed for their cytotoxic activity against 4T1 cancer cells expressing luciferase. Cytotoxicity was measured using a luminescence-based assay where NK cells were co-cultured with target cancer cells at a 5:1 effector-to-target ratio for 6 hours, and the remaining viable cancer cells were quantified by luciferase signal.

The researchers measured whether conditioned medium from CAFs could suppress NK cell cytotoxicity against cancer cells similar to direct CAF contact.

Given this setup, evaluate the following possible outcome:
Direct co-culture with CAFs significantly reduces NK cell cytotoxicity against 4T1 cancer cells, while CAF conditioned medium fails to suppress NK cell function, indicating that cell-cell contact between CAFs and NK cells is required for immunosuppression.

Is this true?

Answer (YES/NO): YES